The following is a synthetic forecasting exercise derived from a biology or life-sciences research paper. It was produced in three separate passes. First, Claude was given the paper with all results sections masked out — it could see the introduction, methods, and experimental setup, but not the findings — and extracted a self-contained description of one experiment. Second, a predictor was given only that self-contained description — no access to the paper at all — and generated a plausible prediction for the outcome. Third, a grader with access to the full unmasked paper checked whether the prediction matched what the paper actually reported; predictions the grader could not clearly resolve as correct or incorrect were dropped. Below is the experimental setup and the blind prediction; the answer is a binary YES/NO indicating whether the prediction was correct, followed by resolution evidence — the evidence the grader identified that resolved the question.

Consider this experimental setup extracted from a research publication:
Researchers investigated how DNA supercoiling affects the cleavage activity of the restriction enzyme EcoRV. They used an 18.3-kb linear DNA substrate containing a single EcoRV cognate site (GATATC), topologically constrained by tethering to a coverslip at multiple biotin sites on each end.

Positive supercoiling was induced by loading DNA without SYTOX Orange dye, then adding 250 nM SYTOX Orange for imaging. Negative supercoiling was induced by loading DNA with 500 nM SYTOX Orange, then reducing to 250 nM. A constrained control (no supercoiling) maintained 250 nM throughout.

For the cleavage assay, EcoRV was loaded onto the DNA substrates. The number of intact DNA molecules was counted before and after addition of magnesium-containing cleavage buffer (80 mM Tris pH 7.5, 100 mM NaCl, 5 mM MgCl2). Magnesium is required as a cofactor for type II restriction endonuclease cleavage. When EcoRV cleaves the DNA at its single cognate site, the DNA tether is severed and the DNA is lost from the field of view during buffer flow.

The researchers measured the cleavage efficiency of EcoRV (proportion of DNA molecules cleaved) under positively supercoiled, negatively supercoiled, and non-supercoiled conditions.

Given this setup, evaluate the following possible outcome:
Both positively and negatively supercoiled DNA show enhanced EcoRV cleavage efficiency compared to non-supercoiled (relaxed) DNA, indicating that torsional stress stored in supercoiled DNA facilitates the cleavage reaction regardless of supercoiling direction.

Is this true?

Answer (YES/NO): YES